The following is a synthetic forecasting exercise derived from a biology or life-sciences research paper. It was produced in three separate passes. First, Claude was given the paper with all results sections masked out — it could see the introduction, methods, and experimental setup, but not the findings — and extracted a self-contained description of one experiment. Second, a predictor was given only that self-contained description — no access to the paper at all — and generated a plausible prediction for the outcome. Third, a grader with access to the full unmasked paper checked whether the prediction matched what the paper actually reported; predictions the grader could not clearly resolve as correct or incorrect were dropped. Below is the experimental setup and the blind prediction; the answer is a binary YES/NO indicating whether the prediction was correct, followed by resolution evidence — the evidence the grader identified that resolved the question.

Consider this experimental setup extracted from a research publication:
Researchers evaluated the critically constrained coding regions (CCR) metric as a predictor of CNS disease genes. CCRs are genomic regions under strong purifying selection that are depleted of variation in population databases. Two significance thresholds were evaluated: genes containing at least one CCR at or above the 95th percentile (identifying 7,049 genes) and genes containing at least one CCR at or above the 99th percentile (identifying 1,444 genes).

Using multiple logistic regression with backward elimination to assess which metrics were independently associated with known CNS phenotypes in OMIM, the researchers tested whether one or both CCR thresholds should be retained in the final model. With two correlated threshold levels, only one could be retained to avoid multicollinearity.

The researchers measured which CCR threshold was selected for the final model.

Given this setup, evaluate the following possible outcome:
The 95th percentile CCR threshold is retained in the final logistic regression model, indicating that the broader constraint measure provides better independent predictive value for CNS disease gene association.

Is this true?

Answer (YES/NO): NO